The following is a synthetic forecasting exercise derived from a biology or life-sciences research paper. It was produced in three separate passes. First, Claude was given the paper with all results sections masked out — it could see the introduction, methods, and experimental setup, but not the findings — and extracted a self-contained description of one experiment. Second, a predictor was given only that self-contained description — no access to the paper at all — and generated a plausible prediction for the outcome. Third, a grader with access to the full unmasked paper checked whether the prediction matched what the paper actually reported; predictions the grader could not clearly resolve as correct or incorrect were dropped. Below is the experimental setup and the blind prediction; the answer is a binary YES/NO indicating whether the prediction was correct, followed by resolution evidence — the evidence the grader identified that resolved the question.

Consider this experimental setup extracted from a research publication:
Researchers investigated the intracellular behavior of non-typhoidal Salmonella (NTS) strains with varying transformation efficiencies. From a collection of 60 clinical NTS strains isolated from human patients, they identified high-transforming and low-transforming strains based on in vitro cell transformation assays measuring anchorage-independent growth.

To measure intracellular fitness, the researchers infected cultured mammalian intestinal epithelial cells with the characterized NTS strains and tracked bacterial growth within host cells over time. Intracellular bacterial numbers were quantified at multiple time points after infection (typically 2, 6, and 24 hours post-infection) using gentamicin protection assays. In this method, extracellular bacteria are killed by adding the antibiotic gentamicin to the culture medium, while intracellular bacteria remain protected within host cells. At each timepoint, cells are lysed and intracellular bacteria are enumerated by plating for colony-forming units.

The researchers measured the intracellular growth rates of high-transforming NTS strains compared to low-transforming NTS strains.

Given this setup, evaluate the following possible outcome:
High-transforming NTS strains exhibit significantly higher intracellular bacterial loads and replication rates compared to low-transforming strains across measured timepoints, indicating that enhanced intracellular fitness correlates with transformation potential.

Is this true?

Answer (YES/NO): YES